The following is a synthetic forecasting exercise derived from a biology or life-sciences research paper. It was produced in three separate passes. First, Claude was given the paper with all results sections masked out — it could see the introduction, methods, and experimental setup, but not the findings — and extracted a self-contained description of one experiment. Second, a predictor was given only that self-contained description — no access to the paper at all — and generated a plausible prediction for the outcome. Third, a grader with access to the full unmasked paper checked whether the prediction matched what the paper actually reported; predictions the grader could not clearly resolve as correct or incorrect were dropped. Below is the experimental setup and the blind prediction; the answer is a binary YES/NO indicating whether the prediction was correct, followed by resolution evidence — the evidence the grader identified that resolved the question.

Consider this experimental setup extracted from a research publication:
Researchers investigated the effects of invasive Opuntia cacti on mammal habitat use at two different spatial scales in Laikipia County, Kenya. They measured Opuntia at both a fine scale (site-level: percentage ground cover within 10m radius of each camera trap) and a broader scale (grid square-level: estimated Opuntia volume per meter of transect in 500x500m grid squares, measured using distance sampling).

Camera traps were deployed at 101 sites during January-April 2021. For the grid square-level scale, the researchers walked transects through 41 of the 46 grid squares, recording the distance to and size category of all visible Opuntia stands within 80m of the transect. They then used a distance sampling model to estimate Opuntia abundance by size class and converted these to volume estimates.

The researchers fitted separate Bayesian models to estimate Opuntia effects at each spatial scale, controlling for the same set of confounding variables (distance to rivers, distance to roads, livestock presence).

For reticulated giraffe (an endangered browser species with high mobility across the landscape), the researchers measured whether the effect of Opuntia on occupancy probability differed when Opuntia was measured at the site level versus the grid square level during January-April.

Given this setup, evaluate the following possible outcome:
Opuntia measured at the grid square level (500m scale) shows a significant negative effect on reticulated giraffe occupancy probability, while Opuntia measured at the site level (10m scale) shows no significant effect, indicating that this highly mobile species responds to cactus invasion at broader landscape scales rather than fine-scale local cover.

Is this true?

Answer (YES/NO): NO